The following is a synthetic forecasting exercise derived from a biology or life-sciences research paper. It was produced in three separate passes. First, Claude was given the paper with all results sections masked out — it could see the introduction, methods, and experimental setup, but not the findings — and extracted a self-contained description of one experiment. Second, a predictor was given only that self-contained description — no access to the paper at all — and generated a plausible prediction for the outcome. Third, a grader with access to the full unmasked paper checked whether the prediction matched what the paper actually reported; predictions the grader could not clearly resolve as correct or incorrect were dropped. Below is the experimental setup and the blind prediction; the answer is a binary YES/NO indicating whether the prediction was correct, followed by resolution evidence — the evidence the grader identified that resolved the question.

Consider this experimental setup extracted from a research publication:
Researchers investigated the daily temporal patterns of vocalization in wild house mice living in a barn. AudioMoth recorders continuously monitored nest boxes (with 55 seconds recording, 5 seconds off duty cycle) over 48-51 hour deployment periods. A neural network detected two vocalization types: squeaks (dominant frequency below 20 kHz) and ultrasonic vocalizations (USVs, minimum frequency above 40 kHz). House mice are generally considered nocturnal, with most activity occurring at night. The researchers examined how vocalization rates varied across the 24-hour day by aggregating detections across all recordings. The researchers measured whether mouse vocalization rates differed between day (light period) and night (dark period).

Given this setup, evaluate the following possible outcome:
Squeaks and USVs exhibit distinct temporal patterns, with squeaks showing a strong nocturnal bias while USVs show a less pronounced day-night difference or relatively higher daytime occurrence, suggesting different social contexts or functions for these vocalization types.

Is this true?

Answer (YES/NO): NO